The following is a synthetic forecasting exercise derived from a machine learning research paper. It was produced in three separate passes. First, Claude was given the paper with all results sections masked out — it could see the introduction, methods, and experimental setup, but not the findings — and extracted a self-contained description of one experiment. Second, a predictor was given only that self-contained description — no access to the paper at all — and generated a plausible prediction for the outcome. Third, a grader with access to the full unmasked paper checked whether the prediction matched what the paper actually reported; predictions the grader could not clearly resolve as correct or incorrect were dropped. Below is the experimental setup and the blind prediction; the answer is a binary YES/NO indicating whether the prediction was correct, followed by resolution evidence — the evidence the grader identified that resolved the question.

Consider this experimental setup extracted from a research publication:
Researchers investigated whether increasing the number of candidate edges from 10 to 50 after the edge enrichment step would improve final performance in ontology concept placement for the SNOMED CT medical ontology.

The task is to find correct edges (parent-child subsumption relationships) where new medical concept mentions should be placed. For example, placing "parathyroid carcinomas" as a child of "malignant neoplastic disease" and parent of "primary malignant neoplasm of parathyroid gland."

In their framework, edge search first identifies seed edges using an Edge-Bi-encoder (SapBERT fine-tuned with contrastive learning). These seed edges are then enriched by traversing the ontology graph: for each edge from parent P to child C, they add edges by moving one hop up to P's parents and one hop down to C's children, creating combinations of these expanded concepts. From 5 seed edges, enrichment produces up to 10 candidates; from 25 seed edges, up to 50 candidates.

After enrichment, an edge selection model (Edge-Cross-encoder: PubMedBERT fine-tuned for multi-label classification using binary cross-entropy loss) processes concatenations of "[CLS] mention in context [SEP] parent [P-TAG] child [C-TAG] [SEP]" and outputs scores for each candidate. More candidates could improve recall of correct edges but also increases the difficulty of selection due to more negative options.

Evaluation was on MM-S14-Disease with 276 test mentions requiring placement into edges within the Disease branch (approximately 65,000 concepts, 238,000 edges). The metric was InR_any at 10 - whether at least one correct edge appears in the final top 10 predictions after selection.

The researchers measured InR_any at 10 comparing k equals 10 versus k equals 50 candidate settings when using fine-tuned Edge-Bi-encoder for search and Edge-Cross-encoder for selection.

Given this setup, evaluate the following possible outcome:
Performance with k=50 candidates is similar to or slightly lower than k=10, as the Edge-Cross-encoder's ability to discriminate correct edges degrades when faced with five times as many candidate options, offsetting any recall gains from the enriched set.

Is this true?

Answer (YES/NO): NO